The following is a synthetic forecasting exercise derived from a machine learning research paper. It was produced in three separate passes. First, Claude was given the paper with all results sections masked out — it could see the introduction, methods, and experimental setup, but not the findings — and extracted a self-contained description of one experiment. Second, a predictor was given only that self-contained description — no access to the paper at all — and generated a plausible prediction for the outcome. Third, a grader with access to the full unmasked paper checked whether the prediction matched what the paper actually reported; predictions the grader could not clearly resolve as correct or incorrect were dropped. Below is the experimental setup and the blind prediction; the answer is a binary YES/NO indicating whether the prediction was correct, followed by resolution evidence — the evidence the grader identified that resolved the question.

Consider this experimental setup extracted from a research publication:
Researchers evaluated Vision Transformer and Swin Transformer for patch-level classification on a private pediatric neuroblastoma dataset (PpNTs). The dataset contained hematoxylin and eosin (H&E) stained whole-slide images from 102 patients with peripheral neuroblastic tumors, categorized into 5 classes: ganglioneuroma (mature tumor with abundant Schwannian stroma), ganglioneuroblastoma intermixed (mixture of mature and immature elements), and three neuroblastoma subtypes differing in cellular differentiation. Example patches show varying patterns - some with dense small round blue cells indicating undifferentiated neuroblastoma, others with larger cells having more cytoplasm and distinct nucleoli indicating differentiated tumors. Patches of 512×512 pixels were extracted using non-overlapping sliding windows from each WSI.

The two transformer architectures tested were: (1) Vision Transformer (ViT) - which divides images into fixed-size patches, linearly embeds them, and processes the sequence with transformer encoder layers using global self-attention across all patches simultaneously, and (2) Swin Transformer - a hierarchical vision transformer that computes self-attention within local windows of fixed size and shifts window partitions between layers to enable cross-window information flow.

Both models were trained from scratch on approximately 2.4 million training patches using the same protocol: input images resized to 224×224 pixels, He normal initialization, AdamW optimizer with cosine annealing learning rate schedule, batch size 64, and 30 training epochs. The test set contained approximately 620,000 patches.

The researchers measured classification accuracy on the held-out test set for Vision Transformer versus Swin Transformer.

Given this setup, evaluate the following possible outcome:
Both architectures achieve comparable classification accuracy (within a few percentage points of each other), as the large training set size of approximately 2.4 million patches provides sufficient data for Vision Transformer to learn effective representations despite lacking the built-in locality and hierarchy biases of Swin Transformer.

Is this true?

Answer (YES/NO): NO